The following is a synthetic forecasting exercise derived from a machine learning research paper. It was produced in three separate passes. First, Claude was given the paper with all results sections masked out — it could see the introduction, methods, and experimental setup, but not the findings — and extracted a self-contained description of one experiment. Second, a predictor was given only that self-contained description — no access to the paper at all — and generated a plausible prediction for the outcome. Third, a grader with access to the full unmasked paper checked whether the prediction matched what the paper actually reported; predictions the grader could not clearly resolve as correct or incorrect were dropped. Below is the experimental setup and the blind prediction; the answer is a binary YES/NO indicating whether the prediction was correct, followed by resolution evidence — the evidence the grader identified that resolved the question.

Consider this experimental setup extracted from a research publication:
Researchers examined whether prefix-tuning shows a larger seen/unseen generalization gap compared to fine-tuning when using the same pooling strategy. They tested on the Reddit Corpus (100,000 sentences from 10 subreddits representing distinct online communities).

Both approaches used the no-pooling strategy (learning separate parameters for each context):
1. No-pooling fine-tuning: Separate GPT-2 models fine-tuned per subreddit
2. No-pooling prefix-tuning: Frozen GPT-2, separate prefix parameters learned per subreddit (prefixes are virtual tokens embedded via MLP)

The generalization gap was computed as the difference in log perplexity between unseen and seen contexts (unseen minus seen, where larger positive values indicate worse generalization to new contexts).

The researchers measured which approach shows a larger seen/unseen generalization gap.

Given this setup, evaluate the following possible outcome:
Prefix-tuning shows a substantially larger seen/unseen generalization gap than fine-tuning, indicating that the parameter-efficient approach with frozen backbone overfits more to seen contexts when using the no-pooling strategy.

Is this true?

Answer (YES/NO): NO